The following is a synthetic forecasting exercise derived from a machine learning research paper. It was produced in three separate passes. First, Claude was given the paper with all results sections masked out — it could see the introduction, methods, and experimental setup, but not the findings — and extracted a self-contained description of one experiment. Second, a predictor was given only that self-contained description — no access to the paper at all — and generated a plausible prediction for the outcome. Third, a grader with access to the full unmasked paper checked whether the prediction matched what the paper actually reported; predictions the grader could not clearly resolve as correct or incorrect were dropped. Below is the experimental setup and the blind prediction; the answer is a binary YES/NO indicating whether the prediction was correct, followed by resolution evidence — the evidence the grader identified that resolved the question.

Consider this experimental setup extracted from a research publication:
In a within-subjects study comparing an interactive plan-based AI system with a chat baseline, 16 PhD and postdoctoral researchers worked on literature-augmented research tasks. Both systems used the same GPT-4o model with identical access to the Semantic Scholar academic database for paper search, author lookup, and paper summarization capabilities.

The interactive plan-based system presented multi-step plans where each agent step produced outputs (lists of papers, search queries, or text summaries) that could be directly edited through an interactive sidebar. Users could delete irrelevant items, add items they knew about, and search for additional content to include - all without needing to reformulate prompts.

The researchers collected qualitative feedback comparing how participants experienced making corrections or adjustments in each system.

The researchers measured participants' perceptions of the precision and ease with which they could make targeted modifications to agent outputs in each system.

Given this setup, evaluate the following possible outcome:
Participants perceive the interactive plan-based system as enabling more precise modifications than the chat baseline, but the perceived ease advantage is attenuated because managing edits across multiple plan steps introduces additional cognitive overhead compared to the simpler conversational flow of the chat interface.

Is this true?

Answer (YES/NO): NO